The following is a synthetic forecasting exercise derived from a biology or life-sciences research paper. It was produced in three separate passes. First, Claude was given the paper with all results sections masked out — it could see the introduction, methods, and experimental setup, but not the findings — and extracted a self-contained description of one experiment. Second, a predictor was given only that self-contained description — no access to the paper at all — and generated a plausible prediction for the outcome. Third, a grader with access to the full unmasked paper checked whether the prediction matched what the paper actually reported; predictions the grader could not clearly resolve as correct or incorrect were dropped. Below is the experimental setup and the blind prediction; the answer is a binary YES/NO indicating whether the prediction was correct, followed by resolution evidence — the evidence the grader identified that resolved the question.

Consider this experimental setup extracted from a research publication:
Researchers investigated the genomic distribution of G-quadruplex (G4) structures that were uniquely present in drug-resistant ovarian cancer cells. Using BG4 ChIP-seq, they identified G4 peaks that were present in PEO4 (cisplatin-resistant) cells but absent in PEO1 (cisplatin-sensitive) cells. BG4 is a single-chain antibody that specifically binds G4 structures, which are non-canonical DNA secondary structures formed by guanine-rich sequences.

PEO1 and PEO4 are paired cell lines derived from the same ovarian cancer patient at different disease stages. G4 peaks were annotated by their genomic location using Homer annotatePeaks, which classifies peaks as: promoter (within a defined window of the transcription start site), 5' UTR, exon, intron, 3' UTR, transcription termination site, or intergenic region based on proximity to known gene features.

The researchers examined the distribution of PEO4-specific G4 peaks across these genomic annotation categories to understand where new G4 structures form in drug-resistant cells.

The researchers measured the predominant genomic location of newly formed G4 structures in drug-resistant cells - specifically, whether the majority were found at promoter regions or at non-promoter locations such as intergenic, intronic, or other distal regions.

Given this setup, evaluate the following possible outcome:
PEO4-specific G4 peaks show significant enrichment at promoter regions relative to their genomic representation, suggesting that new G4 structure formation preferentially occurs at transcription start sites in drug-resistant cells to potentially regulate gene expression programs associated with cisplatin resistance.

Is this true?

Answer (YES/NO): NO